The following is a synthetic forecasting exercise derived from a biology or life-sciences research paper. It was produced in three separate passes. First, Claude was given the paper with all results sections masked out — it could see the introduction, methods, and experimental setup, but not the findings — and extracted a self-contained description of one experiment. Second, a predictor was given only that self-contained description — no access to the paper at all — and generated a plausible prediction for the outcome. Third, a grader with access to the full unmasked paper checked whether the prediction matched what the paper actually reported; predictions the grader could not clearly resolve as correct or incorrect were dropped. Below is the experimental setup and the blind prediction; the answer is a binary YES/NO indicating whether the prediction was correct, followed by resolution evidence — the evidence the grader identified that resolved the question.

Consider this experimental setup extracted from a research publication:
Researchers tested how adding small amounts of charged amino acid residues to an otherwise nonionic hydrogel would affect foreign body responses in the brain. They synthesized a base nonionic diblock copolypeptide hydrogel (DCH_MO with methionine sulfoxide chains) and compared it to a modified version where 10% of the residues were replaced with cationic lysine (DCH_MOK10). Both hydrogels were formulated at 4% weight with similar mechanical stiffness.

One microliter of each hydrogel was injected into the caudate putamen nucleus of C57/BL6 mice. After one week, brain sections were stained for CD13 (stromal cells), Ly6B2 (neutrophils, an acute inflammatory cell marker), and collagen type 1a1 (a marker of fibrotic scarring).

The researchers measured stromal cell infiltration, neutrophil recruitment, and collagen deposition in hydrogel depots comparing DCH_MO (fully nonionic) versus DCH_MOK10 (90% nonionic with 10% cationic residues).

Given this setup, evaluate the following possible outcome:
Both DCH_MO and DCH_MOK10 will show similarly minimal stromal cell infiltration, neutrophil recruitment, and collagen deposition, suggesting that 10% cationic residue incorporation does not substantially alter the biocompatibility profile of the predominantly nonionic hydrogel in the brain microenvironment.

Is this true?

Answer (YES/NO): NO